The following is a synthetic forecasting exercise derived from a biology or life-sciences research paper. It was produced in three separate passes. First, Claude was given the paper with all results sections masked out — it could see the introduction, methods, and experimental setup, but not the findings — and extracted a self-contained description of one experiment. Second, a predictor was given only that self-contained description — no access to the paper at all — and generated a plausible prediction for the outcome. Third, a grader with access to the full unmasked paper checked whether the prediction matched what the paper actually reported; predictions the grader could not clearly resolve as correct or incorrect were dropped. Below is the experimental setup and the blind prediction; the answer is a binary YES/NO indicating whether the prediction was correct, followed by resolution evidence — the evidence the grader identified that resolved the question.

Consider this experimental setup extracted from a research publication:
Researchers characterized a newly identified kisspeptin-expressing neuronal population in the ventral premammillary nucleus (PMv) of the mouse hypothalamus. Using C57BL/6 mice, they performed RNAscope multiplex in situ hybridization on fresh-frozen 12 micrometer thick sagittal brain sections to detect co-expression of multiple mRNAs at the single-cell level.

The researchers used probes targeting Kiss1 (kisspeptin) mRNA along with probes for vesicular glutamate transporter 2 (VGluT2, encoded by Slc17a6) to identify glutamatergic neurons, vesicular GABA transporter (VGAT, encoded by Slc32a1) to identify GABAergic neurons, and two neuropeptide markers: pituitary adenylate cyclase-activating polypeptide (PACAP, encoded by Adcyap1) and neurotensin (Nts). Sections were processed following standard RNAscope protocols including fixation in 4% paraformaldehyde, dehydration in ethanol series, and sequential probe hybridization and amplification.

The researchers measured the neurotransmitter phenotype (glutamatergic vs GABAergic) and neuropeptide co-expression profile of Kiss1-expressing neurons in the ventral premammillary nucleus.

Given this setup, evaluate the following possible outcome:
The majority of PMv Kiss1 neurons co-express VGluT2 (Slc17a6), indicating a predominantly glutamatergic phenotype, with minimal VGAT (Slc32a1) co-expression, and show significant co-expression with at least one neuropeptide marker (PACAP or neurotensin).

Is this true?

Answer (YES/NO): YES